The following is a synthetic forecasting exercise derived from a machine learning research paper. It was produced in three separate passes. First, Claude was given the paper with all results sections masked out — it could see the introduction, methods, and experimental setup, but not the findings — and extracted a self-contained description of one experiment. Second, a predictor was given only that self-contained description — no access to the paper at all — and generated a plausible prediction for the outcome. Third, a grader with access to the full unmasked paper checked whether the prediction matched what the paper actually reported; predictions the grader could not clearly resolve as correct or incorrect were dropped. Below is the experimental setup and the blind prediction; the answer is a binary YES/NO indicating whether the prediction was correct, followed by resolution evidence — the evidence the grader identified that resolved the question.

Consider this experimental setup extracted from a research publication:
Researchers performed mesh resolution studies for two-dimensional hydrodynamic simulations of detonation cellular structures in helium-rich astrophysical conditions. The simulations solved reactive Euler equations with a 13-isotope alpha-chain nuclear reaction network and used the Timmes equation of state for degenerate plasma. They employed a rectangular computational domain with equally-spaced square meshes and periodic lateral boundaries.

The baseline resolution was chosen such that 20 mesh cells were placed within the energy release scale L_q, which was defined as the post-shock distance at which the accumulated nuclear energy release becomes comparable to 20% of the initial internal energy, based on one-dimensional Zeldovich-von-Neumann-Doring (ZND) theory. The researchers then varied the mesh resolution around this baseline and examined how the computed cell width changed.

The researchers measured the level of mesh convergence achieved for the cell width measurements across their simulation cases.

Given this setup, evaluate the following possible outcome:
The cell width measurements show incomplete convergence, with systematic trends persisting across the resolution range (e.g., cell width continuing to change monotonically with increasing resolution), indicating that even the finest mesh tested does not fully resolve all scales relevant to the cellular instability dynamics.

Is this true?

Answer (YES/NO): NO